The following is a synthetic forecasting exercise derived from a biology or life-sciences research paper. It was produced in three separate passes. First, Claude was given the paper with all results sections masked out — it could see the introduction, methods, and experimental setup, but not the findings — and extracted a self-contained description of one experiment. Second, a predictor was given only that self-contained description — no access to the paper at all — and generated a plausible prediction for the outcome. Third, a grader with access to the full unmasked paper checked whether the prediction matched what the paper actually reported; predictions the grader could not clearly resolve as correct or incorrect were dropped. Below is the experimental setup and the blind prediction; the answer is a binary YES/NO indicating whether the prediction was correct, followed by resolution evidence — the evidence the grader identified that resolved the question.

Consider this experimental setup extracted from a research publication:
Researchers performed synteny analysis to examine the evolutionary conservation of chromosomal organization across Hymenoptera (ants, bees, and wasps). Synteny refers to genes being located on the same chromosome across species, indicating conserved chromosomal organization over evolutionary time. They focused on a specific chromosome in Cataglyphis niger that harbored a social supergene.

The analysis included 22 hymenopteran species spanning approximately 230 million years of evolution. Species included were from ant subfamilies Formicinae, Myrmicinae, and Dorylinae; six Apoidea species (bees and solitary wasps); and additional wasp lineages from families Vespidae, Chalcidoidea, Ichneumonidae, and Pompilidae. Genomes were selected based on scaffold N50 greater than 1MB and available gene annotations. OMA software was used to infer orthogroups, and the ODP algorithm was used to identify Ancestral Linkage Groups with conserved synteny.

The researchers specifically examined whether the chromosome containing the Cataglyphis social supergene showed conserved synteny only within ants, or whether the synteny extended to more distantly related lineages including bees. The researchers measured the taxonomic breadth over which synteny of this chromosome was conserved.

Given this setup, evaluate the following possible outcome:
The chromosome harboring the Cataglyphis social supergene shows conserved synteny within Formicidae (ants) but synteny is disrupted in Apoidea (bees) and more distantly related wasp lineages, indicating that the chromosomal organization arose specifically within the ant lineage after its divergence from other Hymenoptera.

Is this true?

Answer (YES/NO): NO